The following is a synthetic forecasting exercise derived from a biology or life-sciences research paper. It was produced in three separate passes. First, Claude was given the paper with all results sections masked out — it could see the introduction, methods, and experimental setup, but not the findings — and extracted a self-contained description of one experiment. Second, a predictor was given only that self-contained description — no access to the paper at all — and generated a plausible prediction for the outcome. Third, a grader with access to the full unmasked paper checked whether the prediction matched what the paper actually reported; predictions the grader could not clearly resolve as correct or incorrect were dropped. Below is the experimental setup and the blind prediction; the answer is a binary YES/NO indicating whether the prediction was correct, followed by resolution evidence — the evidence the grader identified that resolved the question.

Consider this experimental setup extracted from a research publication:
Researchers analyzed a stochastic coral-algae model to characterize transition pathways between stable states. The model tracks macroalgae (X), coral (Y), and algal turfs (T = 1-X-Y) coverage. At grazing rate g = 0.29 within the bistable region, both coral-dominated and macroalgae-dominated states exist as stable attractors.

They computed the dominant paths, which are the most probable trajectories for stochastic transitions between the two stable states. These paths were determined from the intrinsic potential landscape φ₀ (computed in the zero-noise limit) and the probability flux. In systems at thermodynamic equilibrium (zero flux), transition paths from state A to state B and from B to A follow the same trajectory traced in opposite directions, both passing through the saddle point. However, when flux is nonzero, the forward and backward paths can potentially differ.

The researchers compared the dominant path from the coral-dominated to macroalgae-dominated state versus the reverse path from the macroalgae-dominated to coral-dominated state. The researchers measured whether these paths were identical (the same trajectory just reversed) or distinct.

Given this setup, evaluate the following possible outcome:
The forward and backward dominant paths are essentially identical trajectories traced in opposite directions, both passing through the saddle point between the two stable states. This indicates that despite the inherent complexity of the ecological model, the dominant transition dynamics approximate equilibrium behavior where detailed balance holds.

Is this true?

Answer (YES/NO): NO